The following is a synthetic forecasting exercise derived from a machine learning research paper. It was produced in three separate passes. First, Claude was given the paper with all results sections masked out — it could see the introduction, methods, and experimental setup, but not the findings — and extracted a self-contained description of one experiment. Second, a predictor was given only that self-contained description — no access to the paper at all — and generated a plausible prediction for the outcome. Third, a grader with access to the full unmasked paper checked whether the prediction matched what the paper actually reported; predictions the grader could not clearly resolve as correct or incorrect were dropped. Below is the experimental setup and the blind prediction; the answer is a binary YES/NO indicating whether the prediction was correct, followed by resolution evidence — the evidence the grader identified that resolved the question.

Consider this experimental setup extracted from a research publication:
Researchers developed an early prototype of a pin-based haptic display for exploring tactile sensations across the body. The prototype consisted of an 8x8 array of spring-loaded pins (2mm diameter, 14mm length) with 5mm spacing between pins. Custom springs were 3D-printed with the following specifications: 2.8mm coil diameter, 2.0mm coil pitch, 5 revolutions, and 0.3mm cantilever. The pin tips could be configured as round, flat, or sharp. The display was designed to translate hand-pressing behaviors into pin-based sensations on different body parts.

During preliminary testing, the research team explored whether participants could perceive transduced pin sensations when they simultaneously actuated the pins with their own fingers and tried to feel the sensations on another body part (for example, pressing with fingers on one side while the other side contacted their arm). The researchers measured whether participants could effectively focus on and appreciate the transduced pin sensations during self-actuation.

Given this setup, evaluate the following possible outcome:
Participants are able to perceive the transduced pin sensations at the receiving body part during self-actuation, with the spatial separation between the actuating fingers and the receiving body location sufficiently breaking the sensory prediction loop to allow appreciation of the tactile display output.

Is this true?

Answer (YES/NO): NO